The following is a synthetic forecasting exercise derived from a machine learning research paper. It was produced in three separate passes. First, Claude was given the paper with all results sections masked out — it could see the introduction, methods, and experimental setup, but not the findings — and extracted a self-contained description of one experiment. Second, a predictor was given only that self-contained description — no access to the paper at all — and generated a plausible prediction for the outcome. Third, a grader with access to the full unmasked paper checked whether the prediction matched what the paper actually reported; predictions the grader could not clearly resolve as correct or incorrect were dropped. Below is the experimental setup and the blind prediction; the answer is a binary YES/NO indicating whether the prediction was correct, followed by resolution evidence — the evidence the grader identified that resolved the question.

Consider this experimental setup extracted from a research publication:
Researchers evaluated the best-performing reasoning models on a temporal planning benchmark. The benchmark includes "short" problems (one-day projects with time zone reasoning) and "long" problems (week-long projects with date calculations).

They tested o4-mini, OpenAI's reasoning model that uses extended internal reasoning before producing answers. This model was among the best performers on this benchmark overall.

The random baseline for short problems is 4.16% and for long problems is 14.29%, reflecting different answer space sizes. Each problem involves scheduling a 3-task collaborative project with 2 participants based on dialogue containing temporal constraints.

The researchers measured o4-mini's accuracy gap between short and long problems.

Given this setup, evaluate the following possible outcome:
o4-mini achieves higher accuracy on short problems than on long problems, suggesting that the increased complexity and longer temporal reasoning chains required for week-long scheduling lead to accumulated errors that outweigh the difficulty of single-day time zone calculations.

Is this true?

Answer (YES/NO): NO